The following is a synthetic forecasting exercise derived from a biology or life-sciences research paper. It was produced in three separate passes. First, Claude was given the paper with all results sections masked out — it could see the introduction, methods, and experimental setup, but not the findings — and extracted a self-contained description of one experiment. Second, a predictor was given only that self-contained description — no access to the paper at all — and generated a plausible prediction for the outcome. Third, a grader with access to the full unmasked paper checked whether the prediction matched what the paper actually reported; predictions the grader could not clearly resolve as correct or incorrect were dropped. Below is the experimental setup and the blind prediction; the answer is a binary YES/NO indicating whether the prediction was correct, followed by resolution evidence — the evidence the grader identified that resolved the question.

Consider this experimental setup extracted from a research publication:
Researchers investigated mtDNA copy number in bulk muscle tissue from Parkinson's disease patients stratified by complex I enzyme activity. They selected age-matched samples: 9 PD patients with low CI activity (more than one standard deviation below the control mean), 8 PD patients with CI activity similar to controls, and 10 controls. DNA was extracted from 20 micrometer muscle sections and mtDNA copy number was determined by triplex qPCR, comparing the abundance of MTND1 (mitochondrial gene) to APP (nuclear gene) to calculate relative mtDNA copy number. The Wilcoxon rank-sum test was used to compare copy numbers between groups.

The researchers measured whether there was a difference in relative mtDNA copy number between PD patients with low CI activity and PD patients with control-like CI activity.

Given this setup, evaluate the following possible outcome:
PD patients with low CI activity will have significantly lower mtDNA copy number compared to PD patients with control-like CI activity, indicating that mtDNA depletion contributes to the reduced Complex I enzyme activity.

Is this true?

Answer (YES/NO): NO